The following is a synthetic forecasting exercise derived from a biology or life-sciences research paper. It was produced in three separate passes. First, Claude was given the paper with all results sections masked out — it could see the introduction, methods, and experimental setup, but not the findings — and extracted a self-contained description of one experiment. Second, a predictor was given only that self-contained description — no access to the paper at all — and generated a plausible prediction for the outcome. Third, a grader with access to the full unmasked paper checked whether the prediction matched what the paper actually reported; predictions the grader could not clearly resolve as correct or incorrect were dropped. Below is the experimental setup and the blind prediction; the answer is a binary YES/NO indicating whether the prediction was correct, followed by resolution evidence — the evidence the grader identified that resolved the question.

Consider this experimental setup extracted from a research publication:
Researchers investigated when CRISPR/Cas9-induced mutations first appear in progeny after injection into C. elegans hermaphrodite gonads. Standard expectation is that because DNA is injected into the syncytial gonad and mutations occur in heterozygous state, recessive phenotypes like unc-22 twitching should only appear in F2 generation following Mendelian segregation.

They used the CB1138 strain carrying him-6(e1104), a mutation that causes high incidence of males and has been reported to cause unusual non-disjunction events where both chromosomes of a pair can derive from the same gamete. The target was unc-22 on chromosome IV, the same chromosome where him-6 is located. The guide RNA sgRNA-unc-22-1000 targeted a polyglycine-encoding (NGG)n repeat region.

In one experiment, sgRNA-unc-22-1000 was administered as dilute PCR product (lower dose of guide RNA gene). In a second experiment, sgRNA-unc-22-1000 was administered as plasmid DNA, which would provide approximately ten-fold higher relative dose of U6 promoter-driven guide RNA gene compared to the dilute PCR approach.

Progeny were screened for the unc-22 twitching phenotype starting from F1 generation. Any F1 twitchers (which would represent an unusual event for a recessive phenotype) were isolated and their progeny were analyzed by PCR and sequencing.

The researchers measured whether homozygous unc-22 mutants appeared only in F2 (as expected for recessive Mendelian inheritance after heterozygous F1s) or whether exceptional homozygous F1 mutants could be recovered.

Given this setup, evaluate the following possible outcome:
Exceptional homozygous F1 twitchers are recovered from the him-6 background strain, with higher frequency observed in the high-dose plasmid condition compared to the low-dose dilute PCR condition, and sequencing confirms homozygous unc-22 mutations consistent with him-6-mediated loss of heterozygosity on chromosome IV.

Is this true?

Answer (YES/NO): NO